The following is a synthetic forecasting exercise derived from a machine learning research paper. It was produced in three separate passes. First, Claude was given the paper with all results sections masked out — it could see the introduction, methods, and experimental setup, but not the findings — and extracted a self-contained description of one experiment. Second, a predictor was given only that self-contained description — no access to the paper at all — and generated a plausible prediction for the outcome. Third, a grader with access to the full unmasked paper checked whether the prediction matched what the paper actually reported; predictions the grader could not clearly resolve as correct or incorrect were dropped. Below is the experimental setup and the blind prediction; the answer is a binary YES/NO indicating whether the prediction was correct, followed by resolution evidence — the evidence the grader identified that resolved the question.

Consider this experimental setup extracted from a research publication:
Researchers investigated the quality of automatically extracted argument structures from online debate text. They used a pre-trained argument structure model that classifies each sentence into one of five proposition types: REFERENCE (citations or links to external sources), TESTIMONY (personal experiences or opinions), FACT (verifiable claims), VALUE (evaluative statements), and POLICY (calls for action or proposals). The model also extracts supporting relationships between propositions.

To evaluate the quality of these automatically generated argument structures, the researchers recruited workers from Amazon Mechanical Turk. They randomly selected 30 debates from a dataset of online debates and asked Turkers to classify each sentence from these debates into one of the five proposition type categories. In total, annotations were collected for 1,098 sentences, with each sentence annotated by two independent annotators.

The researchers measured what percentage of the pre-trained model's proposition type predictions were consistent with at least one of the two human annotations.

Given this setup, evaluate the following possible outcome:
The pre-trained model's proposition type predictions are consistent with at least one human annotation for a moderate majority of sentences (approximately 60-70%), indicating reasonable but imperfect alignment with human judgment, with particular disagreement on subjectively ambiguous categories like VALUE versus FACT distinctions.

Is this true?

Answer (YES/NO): YES